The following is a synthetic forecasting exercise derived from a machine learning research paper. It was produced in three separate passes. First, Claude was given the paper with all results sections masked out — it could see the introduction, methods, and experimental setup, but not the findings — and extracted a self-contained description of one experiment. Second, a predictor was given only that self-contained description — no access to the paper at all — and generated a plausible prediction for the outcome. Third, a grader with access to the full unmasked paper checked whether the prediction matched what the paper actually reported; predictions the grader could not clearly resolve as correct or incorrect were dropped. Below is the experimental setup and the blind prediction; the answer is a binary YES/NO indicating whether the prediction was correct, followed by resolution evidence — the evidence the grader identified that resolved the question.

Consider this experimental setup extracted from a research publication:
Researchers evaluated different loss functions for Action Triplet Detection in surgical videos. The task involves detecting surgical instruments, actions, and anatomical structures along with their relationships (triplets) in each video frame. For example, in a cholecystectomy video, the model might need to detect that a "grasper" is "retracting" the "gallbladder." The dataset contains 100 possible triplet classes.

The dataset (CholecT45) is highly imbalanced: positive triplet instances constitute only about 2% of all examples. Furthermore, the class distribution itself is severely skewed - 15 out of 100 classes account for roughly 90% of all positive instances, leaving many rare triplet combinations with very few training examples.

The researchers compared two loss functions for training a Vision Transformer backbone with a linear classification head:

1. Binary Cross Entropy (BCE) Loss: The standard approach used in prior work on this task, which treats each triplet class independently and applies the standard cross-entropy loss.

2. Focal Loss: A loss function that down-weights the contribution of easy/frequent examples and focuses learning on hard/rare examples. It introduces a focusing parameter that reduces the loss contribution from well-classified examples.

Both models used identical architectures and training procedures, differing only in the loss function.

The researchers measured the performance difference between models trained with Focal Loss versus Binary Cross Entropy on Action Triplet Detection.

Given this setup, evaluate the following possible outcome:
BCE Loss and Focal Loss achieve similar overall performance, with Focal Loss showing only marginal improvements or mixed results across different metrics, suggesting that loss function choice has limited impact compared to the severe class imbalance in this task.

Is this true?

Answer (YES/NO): NO